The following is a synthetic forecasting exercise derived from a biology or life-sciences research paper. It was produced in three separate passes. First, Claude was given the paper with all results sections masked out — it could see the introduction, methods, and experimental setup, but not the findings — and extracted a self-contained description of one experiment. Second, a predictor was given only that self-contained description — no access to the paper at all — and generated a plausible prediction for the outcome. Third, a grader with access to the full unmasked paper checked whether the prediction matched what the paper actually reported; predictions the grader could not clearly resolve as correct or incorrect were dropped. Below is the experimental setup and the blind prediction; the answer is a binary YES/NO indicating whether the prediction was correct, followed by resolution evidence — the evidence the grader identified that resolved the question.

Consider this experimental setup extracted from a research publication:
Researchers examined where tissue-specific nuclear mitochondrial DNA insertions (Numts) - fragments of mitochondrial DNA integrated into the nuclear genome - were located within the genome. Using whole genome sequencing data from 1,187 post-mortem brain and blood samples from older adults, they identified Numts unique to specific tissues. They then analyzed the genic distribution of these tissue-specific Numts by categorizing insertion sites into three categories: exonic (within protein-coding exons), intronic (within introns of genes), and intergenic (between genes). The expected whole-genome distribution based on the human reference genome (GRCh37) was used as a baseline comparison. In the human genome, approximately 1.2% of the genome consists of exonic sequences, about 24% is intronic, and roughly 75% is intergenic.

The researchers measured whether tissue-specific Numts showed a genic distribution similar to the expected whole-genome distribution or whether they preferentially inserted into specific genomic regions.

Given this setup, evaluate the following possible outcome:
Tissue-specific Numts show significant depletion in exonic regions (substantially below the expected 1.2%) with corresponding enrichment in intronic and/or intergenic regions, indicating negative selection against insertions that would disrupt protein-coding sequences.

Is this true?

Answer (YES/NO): NO